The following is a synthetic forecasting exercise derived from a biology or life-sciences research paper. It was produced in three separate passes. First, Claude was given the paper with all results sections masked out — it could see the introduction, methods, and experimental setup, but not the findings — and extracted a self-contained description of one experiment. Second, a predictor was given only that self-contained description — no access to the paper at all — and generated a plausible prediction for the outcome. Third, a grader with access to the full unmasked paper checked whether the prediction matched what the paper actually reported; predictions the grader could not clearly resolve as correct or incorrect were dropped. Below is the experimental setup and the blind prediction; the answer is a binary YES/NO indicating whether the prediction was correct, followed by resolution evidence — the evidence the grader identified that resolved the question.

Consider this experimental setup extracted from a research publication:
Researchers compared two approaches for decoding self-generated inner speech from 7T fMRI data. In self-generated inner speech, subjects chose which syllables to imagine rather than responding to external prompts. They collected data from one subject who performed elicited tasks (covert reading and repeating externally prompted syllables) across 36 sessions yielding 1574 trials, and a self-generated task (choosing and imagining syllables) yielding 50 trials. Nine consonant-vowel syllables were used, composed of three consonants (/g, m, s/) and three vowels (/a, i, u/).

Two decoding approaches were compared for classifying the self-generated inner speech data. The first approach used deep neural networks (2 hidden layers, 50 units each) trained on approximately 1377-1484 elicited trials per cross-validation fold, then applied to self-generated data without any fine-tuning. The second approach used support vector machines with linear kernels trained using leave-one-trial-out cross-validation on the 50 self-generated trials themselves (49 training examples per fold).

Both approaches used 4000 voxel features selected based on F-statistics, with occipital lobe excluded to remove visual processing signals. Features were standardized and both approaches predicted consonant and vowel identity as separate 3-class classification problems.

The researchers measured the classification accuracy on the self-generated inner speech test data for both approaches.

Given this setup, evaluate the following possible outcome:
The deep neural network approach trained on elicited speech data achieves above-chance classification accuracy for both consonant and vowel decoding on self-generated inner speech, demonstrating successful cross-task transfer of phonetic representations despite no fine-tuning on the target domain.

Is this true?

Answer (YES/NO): YES